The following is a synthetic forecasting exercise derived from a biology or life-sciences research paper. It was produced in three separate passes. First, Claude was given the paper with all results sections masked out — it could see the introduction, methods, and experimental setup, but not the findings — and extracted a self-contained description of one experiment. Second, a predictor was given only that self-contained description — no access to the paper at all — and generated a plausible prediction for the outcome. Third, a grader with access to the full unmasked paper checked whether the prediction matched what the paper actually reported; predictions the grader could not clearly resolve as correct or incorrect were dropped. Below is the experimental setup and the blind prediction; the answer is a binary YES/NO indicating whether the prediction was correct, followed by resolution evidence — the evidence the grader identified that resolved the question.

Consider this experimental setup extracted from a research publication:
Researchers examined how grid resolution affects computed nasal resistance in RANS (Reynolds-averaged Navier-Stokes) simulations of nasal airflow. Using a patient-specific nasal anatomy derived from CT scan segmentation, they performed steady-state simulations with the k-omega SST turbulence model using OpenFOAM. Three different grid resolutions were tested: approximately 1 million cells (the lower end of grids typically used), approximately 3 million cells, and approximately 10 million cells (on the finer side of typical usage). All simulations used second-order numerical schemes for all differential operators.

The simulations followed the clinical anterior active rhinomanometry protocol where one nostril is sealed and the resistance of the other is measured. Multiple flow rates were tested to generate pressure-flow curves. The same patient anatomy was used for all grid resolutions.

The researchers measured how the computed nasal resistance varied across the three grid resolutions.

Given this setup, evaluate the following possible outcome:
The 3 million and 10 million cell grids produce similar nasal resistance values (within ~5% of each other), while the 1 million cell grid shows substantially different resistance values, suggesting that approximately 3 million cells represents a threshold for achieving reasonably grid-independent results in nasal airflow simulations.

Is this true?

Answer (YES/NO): YES